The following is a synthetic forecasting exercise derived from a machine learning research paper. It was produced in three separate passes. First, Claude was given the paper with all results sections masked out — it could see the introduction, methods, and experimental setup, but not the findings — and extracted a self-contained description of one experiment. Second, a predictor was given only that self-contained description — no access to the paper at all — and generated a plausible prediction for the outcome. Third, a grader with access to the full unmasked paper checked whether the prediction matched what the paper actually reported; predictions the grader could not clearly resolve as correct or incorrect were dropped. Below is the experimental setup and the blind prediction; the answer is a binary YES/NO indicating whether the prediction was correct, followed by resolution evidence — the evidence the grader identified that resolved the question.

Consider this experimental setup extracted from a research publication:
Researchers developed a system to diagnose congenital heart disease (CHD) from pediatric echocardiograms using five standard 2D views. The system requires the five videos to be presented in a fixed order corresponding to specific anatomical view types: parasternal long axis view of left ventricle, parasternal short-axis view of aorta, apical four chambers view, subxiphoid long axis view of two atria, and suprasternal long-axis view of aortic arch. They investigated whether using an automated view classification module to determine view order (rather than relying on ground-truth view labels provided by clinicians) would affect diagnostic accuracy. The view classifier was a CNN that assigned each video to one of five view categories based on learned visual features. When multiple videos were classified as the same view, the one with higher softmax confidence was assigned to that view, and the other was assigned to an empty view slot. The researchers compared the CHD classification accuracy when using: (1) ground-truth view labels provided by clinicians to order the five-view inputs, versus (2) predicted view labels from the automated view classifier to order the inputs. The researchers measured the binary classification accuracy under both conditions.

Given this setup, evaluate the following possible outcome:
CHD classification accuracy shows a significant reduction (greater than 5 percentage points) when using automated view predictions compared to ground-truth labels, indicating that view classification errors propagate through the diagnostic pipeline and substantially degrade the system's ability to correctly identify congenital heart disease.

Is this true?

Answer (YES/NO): NO